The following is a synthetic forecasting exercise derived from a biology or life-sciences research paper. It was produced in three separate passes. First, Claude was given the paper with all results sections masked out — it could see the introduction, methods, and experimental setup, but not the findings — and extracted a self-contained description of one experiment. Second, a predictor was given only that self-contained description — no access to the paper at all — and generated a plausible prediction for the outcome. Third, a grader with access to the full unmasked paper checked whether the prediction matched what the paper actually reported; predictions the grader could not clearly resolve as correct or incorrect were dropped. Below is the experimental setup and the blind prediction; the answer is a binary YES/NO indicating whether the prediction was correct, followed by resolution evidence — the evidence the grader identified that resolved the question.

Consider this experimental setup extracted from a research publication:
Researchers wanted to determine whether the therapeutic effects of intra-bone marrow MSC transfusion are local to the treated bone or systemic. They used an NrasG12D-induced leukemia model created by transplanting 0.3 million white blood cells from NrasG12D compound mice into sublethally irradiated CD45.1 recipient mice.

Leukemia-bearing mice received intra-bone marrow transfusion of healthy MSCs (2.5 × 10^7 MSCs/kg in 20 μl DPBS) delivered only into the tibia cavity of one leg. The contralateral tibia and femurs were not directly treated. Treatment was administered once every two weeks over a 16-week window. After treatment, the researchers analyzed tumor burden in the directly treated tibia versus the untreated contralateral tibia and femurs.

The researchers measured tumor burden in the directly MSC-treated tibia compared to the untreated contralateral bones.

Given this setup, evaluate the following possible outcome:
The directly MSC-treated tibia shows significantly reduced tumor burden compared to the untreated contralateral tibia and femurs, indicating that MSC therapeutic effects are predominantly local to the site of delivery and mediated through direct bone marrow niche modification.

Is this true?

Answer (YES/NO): NO